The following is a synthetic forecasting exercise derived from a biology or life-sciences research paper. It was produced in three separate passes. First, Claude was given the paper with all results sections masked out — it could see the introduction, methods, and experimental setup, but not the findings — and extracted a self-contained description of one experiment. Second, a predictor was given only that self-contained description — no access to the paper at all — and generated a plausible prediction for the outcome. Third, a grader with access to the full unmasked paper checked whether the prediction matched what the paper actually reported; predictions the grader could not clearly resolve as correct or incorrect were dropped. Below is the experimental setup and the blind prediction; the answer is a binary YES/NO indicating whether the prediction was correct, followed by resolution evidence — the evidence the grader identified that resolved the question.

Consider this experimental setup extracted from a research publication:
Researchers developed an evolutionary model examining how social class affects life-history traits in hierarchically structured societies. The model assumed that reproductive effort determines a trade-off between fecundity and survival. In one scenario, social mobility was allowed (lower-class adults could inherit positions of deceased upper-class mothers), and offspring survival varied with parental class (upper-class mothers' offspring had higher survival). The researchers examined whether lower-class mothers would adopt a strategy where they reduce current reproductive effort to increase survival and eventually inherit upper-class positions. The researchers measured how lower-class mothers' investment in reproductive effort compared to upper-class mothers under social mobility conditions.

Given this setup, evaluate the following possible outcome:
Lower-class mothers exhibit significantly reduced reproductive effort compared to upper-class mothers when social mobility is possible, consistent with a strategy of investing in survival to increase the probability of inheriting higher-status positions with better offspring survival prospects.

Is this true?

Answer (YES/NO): YES